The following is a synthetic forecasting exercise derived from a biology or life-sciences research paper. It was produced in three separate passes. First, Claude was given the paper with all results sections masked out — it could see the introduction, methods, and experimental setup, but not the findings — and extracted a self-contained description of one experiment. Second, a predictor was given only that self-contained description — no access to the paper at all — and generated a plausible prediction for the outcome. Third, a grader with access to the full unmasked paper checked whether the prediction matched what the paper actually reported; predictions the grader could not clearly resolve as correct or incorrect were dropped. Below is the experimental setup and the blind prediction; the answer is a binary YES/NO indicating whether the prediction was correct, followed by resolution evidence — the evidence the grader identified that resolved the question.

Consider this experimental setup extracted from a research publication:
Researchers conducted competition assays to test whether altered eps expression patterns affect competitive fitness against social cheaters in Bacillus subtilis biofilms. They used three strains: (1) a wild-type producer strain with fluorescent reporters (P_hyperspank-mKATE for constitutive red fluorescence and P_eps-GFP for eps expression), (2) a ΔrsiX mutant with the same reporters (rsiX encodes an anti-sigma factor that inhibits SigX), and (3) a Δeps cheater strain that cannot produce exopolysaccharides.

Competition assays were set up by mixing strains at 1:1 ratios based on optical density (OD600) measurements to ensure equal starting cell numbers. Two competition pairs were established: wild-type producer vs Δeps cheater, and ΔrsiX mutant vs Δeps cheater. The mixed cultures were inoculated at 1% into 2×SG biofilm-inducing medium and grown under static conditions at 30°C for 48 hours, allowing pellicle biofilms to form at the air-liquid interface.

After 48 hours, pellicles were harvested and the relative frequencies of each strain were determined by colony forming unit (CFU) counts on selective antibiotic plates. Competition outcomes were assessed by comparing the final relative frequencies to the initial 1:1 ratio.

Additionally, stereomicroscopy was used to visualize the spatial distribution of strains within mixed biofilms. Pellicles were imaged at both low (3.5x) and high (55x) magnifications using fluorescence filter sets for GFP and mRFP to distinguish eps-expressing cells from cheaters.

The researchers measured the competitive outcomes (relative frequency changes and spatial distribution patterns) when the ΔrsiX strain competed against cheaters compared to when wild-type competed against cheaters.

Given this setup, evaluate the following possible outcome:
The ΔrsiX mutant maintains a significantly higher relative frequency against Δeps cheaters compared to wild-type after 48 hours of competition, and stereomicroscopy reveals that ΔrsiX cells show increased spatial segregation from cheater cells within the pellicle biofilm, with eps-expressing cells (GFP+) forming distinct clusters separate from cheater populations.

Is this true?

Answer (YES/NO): NO